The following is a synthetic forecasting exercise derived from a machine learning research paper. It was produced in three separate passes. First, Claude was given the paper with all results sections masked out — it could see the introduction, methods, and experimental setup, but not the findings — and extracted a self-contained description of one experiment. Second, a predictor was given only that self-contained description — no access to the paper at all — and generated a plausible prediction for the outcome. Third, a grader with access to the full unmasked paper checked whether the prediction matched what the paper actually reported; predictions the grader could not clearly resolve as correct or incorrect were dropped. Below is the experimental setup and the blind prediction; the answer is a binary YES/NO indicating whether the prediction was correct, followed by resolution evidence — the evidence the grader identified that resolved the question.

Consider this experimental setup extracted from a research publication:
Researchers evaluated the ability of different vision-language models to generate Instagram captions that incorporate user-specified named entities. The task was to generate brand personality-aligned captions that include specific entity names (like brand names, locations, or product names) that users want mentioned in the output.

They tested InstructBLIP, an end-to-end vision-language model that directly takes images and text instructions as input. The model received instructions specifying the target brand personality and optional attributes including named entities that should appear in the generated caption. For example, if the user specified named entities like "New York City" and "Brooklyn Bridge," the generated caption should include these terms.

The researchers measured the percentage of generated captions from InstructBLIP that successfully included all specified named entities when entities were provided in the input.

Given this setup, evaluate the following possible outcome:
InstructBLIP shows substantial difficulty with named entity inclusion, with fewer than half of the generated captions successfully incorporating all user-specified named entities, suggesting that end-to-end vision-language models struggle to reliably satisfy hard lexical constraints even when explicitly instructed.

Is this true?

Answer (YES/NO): YES